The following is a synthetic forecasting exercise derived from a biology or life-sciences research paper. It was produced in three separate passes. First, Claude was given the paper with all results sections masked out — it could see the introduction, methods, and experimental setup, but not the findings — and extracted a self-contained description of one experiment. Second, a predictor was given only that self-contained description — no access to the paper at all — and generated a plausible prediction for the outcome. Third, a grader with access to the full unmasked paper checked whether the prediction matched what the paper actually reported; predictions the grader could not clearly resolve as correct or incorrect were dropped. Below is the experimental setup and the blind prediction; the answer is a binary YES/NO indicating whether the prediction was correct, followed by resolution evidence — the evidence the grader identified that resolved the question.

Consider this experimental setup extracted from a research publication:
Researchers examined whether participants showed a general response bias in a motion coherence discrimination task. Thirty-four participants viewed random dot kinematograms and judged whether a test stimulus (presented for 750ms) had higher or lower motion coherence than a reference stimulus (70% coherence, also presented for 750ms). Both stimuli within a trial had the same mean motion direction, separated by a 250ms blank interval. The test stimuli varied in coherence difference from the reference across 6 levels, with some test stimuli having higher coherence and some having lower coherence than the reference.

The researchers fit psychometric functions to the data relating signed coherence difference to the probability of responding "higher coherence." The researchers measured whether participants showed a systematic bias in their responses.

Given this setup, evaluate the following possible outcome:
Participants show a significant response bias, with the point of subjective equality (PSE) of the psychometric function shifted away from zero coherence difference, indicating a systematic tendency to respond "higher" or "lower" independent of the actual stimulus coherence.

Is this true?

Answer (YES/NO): YES